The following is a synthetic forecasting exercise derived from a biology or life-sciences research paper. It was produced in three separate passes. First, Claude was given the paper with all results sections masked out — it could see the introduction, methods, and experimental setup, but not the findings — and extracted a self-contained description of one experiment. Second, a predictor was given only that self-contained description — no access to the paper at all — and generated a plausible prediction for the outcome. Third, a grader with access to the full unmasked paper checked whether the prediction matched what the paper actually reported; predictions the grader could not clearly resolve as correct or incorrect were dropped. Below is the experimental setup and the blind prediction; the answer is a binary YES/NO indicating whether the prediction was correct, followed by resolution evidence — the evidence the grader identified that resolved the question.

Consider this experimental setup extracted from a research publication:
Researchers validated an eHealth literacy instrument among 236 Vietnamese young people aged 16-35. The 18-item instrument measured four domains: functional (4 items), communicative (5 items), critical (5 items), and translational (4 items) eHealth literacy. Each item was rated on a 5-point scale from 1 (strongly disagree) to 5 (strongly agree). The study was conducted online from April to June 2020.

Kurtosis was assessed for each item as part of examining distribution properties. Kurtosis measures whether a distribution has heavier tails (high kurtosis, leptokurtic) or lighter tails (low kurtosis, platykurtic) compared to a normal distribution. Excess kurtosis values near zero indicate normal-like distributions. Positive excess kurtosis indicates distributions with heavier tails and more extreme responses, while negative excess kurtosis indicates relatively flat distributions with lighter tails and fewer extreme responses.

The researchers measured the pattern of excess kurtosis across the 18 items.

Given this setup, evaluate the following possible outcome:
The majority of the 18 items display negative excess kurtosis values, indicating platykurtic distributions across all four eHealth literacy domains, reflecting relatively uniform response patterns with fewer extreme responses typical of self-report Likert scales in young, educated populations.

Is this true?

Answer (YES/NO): NO